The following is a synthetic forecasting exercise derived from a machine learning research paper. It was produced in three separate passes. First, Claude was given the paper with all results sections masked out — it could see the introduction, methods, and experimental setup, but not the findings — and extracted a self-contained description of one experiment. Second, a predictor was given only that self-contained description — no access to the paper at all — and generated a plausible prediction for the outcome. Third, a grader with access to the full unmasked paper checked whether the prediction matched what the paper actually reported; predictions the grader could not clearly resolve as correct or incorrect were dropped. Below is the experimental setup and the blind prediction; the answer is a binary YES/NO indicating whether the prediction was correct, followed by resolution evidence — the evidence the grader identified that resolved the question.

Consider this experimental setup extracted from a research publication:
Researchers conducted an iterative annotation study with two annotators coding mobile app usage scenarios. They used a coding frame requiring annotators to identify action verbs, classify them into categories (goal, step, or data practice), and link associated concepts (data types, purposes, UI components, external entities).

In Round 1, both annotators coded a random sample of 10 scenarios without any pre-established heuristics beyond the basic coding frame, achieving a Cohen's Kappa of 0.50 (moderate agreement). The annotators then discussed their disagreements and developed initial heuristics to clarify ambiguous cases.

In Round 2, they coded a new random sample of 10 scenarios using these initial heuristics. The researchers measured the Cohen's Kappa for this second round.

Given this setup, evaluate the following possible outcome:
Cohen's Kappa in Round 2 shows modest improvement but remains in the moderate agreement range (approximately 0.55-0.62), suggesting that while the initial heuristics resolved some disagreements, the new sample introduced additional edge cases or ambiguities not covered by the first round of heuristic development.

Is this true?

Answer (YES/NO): NO